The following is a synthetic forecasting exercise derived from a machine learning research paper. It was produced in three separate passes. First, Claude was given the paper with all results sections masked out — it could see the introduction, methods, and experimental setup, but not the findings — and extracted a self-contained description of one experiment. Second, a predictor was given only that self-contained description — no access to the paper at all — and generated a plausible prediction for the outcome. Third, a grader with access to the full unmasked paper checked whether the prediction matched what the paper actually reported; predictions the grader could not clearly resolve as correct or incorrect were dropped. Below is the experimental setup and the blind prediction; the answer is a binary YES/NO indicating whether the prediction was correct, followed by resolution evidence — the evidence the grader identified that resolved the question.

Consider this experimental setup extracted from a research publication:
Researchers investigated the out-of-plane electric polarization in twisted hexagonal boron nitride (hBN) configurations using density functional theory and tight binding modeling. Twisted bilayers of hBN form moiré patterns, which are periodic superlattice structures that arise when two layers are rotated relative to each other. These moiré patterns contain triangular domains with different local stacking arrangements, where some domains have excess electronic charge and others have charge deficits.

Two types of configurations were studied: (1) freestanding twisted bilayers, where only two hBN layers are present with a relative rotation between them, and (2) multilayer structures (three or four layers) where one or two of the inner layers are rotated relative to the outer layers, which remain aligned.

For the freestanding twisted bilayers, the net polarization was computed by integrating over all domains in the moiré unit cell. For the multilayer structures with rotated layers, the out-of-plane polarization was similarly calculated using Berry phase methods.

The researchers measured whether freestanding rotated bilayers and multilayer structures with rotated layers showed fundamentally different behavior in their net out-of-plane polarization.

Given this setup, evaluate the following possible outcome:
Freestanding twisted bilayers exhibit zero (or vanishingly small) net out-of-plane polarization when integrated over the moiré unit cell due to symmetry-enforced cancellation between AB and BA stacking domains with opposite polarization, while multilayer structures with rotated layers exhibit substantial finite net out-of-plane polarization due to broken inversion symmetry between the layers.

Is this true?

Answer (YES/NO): YES